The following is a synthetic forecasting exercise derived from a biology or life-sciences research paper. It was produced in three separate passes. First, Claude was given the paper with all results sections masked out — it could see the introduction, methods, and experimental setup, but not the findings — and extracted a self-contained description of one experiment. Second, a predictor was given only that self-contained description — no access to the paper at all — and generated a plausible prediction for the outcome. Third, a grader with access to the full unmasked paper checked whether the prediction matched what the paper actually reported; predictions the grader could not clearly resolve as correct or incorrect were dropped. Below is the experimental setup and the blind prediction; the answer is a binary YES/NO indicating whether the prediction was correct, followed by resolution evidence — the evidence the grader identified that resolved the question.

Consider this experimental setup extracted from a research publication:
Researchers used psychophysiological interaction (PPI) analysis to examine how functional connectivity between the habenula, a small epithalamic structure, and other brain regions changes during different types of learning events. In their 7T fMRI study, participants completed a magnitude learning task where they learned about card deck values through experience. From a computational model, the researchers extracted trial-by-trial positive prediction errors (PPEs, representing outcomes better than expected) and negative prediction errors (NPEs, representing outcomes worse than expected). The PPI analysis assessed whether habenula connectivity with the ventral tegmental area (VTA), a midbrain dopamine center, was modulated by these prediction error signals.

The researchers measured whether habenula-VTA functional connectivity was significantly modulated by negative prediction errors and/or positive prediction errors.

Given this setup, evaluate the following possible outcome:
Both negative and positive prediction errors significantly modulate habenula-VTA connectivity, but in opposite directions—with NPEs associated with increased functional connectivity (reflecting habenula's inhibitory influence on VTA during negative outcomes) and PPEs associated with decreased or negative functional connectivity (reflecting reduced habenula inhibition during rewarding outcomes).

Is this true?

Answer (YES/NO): NO